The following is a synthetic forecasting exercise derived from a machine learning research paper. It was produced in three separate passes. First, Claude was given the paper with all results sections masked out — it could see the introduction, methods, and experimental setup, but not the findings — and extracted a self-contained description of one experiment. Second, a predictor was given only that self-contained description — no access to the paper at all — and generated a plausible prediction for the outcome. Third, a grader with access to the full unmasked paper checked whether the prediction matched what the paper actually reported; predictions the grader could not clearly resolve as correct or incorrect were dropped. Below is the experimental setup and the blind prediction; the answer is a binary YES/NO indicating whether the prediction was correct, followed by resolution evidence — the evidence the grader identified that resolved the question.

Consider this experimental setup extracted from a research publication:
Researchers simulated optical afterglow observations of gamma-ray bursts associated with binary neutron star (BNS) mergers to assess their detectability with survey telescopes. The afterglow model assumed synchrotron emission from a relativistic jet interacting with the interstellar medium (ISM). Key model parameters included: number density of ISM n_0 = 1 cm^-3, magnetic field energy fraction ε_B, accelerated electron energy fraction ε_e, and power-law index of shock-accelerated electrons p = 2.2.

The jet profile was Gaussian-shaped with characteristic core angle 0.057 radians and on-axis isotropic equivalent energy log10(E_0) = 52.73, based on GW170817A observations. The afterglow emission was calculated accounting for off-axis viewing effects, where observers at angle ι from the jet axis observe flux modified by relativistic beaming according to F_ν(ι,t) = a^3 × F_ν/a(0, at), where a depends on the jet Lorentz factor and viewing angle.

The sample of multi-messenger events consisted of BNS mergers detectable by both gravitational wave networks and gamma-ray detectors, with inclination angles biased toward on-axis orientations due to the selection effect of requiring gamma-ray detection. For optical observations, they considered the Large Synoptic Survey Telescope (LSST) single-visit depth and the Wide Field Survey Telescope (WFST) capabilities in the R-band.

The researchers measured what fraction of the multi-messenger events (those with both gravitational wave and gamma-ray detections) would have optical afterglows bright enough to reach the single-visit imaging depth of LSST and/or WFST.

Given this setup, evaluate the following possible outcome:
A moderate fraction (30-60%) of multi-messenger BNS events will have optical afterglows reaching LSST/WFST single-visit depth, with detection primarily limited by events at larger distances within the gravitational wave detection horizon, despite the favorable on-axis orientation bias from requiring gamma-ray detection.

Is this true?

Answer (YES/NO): NO